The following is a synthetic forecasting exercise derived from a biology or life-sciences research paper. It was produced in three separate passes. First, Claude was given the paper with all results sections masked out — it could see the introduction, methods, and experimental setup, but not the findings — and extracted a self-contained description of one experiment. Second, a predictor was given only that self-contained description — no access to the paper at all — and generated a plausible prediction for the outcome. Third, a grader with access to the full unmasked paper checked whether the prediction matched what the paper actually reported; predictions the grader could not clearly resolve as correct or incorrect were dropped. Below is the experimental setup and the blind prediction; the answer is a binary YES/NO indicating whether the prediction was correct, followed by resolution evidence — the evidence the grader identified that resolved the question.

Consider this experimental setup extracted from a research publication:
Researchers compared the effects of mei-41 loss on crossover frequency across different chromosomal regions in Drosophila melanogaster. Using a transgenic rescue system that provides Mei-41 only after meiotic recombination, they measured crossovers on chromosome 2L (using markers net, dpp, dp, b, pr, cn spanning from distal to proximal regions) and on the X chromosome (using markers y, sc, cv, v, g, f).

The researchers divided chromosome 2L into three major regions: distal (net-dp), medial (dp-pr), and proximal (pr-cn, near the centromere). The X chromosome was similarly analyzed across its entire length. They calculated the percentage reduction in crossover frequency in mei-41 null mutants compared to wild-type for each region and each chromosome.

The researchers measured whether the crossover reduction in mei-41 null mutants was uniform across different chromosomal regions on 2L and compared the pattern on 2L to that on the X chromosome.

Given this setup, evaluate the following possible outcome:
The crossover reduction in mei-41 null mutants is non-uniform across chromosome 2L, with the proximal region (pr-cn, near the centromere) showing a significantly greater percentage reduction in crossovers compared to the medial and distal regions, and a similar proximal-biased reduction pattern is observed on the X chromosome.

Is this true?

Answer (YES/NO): NO